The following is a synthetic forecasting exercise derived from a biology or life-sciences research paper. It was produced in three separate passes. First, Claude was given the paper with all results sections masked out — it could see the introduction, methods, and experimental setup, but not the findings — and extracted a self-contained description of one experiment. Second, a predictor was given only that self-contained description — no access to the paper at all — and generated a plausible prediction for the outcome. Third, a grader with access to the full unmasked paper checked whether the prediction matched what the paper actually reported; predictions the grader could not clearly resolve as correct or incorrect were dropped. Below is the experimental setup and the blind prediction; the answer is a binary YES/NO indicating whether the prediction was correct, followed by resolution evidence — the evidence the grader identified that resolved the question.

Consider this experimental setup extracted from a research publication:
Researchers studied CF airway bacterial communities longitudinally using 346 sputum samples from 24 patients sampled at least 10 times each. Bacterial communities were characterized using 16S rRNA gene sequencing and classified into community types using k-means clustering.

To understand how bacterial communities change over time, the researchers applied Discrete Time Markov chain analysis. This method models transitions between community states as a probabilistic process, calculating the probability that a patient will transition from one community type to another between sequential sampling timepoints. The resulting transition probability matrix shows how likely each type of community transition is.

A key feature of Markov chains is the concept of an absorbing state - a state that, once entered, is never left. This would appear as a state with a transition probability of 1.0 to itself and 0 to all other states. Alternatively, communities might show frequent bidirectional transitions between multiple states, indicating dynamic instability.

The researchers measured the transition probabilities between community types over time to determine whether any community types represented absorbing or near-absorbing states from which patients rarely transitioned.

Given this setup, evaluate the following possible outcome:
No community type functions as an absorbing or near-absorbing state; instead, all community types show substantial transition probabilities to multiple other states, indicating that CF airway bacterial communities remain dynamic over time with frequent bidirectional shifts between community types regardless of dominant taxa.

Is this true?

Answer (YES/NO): NO